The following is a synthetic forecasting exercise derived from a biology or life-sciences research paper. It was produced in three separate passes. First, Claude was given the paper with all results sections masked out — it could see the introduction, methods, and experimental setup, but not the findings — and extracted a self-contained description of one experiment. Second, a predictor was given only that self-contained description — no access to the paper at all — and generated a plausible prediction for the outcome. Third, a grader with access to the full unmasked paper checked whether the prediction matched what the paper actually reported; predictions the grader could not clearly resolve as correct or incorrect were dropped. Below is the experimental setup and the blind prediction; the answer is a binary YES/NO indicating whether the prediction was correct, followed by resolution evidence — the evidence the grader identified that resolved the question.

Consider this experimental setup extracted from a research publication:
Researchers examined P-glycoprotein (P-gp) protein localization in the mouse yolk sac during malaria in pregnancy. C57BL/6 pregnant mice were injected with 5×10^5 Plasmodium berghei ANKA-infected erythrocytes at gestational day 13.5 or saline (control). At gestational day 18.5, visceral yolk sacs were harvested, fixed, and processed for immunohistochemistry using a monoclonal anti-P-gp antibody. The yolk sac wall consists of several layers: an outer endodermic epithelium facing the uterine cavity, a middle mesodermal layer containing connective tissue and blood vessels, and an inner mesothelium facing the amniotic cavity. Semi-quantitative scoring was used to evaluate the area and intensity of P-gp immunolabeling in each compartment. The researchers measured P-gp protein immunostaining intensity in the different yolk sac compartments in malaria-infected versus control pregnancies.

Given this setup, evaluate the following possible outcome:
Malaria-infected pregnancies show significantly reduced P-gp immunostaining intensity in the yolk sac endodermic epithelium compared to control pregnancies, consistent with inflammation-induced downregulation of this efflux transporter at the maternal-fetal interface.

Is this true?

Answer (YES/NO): NO